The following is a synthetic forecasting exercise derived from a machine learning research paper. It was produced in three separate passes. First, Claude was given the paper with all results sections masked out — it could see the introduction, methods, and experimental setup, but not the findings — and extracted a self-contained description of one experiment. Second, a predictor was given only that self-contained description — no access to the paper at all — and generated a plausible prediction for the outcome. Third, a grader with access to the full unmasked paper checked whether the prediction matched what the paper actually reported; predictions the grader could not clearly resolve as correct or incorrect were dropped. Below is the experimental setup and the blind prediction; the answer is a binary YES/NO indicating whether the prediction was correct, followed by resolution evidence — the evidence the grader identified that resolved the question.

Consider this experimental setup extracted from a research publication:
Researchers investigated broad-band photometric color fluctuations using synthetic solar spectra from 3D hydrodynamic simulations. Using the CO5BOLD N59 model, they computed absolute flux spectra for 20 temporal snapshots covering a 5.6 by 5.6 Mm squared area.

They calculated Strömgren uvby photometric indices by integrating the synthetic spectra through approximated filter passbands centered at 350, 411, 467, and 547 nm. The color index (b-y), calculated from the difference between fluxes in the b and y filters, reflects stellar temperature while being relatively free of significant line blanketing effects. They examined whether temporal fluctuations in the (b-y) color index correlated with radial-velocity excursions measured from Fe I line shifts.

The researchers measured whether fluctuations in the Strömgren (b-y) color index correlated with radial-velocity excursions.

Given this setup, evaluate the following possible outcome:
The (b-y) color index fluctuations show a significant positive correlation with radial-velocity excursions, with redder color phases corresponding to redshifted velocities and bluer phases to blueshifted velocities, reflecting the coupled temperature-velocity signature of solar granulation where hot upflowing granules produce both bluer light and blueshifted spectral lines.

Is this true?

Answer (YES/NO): NO